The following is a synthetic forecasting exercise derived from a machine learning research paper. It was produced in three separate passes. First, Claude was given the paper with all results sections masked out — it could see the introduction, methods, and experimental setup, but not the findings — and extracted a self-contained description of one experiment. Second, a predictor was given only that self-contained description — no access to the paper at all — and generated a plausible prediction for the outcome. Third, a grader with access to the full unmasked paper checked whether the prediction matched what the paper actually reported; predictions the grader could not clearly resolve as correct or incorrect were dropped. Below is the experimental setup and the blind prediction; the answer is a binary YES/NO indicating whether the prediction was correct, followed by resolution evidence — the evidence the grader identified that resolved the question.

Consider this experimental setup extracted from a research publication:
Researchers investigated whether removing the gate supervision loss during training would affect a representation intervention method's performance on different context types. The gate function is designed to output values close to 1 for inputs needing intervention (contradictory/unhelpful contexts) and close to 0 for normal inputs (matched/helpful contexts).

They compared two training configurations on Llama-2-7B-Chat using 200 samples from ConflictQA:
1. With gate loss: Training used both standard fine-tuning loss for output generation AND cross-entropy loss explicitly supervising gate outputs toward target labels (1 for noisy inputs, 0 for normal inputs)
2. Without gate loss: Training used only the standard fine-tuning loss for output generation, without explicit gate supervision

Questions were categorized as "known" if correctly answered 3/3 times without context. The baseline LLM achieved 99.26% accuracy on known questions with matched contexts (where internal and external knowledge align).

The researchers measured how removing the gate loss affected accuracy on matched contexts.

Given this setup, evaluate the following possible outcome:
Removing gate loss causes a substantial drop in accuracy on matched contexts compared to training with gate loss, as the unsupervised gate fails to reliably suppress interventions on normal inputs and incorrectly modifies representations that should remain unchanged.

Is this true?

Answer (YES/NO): NO